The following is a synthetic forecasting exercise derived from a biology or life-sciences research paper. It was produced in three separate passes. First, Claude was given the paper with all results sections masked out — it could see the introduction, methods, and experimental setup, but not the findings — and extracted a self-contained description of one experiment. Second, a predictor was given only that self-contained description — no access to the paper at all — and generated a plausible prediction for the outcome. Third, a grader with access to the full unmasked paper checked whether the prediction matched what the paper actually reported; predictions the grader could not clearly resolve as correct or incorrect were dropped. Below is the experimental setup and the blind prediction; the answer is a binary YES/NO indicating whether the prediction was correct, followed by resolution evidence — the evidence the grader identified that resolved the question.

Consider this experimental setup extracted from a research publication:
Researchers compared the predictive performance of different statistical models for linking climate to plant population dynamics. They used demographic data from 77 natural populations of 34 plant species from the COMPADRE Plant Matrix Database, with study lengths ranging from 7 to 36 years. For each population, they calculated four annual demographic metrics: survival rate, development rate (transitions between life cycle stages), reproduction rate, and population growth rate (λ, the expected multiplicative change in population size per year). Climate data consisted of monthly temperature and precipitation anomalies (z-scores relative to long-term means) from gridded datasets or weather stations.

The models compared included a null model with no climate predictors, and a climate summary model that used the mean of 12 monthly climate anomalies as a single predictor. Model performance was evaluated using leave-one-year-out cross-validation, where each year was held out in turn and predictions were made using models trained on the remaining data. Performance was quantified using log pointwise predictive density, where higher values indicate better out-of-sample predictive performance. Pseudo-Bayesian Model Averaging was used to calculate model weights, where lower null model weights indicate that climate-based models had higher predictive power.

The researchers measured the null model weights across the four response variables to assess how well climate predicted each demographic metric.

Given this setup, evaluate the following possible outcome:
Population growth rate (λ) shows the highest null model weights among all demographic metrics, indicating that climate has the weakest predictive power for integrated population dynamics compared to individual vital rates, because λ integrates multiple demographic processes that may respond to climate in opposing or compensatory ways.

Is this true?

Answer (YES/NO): YES